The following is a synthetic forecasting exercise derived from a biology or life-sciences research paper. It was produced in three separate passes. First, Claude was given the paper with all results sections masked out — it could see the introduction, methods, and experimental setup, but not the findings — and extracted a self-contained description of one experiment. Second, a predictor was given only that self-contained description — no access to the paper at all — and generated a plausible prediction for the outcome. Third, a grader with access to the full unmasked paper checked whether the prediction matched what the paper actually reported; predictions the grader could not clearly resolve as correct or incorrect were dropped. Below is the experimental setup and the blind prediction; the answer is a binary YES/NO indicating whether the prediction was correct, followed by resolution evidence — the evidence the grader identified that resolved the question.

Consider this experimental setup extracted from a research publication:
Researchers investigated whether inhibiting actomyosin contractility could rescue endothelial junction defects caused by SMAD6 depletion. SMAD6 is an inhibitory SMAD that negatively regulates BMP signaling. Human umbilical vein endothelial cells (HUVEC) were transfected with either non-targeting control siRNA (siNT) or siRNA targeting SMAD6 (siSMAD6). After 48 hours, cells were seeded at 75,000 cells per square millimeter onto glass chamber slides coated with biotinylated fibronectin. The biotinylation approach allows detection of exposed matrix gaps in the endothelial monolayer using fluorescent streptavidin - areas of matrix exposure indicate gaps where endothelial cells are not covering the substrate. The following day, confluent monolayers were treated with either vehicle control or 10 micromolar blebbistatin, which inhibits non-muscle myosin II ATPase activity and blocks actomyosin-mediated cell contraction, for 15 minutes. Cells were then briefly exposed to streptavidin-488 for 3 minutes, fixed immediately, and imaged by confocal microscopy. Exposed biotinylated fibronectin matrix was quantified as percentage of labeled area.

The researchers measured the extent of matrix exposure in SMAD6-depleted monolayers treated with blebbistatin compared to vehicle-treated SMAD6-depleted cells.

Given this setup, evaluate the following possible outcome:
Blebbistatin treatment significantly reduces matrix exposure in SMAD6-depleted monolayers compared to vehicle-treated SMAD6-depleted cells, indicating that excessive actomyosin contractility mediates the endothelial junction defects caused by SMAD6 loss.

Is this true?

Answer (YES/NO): YES